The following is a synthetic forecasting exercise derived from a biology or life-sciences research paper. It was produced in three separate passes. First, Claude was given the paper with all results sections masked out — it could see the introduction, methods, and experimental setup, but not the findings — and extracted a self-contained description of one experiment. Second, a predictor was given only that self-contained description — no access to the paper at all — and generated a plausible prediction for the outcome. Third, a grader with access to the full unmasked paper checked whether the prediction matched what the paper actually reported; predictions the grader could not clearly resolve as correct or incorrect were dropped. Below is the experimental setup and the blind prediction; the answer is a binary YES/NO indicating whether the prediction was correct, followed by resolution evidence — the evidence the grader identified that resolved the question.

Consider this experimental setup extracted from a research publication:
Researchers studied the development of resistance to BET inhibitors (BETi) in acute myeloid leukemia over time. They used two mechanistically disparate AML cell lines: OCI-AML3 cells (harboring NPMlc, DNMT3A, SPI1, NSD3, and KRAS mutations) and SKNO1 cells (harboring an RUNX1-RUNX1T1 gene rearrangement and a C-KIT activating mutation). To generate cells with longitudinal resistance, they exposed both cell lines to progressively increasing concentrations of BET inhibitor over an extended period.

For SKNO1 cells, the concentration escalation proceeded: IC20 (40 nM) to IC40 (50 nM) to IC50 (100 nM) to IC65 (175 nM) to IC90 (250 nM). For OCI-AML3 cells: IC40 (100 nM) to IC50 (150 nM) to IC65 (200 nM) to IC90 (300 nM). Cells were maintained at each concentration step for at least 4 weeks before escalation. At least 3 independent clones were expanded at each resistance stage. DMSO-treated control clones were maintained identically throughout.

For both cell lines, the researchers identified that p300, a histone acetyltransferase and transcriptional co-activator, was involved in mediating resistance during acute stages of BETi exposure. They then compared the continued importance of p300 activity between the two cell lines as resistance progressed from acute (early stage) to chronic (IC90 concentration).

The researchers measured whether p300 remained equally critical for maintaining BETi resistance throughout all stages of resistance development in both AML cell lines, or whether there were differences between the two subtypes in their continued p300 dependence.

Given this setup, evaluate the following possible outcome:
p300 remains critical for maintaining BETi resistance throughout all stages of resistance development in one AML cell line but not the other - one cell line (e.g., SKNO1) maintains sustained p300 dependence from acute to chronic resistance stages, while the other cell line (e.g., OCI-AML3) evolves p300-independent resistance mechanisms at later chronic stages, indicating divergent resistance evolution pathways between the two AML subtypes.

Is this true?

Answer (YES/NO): YES